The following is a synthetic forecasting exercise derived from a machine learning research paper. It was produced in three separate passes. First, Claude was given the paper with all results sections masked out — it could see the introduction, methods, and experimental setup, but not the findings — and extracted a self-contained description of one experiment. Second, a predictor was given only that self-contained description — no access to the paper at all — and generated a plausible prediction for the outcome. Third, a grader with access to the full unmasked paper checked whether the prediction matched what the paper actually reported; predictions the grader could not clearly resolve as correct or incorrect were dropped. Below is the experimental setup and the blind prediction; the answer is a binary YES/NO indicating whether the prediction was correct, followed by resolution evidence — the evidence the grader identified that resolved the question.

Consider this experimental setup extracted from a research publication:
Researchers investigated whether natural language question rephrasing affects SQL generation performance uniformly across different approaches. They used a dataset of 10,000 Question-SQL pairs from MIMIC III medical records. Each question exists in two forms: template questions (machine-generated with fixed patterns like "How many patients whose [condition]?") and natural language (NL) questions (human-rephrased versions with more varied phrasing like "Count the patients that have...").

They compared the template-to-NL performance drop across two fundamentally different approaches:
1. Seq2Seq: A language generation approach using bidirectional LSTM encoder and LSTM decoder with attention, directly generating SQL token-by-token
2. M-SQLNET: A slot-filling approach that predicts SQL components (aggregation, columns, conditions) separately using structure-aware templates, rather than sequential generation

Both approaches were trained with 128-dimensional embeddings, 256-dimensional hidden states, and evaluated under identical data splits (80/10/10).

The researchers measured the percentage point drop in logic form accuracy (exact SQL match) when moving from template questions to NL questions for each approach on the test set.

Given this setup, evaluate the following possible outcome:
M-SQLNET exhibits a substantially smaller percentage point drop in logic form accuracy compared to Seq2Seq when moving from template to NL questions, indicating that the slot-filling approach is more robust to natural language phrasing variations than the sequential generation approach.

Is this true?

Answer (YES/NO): NO